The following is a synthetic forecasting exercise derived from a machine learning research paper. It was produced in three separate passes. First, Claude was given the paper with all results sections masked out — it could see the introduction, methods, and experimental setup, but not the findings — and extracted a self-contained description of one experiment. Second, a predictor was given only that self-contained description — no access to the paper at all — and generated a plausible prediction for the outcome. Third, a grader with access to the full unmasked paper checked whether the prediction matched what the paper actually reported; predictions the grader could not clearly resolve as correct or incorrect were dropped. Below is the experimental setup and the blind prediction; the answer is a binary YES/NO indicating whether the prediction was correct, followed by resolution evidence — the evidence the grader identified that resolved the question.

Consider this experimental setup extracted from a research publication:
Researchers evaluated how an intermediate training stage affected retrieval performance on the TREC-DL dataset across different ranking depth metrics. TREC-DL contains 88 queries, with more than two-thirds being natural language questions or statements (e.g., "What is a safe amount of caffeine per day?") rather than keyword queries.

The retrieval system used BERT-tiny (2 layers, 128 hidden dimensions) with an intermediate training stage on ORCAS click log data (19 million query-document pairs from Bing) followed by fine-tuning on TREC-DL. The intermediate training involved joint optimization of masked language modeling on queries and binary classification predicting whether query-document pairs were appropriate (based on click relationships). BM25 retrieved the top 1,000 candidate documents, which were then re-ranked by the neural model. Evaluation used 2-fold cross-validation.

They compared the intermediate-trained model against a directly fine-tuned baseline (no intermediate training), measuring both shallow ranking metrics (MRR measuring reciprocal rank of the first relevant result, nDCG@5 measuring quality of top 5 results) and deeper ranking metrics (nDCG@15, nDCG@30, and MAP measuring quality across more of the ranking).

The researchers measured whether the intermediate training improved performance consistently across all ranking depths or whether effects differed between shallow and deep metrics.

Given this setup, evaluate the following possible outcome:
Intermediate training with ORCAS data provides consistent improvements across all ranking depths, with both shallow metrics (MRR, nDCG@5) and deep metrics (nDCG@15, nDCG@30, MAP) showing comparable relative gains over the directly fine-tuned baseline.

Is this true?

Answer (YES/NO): NO